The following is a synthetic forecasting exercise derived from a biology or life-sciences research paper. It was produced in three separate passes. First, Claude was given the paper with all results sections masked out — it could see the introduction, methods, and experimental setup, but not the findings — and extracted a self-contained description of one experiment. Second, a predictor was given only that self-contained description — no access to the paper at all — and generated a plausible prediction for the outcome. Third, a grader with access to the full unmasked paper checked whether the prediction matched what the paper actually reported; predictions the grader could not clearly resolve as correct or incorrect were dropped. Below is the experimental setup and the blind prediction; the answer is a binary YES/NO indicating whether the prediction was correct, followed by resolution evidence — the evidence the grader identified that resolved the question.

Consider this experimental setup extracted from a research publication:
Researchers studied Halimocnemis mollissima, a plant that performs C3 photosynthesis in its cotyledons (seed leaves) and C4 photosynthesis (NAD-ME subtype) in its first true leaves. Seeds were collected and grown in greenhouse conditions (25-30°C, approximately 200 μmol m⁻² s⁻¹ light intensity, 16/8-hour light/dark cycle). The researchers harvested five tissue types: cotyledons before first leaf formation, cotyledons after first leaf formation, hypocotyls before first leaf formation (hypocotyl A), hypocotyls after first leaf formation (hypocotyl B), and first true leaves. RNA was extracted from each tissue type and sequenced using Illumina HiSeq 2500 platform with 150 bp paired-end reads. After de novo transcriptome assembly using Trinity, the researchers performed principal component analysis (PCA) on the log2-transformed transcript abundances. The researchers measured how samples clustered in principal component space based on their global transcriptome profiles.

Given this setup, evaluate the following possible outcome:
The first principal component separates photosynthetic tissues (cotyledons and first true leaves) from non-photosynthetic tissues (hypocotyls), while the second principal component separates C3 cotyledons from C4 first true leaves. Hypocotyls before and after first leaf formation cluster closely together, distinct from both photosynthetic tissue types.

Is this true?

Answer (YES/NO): NO